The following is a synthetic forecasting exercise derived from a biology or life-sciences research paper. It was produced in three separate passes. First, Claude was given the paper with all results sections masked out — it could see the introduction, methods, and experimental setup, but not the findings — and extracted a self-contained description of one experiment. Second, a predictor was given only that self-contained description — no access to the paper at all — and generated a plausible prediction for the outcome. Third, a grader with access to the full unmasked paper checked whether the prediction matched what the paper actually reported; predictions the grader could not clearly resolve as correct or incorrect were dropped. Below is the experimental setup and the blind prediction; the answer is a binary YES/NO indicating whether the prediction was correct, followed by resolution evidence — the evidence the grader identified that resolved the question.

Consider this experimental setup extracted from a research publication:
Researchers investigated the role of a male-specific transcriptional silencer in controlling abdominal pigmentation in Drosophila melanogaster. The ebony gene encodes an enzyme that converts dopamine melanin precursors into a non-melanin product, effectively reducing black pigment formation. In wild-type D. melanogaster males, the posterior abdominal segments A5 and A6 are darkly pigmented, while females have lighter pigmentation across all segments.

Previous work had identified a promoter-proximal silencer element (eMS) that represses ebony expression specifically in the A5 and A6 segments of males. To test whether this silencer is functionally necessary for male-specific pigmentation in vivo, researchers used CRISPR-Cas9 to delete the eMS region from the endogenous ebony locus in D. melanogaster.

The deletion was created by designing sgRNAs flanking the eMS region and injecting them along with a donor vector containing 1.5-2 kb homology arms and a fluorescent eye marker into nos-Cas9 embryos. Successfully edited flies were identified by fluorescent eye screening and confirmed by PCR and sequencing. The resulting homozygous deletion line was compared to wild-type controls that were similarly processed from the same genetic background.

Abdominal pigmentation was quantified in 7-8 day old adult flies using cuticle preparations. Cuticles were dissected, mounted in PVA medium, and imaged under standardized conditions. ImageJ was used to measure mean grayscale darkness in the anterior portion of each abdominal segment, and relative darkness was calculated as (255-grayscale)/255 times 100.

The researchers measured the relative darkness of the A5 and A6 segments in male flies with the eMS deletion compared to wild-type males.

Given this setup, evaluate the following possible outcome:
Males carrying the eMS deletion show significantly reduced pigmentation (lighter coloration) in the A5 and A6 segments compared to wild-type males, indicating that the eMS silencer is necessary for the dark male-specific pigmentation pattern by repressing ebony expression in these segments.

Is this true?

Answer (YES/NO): NO